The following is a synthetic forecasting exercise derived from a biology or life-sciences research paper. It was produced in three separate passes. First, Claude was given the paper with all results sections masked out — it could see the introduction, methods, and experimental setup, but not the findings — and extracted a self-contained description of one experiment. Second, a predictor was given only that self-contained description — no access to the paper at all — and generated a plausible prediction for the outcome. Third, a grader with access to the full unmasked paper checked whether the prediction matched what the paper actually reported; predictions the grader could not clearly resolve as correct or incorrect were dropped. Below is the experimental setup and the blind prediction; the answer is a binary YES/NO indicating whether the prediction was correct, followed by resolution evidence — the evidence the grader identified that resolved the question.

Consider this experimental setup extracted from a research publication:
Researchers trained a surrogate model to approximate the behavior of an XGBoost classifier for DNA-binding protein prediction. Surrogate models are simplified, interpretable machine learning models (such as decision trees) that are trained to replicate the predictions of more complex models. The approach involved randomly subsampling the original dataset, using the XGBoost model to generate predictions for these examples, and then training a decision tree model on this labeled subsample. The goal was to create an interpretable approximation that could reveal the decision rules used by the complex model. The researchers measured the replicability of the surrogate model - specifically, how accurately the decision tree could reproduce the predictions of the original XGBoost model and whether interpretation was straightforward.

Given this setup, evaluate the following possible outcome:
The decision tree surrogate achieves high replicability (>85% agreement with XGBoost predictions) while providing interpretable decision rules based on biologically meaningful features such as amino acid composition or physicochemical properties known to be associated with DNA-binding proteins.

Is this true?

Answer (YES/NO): NO